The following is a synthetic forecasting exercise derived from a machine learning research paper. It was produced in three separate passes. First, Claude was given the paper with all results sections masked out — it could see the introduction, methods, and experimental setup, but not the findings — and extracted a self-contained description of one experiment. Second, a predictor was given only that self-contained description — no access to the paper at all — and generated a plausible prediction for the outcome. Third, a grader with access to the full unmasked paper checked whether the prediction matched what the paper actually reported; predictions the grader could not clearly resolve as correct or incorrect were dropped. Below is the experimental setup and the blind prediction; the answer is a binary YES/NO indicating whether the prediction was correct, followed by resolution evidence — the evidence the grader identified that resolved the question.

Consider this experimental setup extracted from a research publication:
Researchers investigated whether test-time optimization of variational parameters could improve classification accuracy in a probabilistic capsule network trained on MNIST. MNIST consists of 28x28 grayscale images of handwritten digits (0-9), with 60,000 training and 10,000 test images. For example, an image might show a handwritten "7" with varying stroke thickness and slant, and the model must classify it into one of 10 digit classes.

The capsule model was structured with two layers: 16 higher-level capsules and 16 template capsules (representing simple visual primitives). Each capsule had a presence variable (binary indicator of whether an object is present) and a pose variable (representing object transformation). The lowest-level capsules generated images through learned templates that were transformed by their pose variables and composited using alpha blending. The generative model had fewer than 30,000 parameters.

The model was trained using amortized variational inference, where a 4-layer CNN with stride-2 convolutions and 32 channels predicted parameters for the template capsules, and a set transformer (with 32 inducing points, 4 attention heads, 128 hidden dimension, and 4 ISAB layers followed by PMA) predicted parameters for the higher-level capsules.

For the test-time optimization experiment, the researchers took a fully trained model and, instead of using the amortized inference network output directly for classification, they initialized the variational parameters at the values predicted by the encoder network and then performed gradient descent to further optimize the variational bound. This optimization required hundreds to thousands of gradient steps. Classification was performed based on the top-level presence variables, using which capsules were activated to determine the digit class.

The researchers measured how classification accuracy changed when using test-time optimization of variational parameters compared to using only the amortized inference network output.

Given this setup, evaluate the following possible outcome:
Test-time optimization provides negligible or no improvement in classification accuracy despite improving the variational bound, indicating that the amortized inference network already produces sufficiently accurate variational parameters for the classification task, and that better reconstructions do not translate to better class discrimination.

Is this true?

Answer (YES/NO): NO